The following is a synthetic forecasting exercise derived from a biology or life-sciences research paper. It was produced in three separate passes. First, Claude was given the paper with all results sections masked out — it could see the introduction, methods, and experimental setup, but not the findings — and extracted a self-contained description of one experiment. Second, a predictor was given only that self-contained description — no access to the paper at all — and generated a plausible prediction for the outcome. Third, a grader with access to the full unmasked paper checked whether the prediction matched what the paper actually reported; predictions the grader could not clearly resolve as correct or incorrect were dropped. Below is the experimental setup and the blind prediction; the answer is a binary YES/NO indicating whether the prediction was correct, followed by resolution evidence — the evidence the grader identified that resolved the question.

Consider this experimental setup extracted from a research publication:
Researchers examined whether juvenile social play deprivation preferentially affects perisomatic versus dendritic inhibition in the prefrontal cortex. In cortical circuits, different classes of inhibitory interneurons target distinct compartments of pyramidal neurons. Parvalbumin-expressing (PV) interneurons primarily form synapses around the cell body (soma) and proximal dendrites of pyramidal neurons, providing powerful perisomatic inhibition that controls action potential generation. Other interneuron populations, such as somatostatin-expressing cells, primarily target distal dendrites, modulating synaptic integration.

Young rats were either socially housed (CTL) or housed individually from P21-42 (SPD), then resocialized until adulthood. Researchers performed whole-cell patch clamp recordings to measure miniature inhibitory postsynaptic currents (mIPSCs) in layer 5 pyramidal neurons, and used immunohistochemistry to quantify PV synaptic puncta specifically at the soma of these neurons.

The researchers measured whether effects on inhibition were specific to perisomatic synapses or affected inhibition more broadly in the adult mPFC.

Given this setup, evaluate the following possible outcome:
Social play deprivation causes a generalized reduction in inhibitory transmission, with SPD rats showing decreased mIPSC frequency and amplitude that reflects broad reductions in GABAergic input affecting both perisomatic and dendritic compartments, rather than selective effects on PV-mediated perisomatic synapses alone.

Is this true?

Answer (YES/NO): NO